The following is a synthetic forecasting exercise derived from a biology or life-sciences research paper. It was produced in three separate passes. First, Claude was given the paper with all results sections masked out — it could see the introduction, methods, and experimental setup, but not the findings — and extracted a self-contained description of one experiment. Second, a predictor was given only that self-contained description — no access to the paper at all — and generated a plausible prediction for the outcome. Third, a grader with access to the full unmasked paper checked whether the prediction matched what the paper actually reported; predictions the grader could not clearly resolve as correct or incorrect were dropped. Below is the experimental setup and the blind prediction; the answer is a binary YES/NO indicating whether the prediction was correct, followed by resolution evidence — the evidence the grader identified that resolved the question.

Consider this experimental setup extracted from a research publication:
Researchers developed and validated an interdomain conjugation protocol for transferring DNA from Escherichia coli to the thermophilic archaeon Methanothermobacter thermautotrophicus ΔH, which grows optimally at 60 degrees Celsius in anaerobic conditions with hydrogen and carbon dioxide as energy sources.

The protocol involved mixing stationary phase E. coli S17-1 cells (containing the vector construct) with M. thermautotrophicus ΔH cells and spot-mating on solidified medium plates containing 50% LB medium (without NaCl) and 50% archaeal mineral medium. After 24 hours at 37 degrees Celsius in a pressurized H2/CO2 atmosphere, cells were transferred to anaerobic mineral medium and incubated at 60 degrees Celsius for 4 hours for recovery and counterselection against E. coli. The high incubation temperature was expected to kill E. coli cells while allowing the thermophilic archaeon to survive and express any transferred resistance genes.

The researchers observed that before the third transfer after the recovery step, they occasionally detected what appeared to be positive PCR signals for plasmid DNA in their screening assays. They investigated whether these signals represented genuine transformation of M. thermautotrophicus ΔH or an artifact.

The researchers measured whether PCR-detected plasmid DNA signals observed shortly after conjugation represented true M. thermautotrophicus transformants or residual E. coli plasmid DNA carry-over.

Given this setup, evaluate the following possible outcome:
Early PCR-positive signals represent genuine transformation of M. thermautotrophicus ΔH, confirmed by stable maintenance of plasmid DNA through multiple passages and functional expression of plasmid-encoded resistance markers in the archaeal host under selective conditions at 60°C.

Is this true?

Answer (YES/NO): NO